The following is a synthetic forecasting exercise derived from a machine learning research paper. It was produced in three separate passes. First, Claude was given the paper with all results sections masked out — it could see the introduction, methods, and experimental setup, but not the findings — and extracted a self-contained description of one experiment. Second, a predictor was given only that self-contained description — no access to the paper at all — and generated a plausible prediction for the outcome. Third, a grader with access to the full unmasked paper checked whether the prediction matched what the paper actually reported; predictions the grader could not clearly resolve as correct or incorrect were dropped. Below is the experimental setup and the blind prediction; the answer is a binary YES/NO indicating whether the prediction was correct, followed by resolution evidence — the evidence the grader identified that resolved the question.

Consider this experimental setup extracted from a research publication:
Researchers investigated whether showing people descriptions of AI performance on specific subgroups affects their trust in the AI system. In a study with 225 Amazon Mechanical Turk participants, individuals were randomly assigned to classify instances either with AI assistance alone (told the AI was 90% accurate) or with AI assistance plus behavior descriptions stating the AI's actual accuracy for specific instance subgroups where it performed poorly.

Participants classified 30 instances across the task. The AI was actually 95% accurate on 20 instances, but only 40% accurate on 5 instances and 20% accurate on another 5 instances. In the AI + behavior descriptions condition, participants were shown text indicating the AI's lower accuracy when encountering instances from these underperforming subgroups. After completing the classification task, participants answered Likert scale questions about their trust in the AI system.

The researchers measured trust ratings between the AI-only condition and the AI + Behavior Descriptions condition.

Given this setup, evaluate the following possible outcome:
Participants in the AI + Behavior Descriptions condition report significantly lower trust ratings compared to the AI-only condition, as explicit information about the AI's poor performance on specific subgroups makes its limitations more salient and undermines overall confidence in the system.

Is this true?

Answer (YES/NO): NO